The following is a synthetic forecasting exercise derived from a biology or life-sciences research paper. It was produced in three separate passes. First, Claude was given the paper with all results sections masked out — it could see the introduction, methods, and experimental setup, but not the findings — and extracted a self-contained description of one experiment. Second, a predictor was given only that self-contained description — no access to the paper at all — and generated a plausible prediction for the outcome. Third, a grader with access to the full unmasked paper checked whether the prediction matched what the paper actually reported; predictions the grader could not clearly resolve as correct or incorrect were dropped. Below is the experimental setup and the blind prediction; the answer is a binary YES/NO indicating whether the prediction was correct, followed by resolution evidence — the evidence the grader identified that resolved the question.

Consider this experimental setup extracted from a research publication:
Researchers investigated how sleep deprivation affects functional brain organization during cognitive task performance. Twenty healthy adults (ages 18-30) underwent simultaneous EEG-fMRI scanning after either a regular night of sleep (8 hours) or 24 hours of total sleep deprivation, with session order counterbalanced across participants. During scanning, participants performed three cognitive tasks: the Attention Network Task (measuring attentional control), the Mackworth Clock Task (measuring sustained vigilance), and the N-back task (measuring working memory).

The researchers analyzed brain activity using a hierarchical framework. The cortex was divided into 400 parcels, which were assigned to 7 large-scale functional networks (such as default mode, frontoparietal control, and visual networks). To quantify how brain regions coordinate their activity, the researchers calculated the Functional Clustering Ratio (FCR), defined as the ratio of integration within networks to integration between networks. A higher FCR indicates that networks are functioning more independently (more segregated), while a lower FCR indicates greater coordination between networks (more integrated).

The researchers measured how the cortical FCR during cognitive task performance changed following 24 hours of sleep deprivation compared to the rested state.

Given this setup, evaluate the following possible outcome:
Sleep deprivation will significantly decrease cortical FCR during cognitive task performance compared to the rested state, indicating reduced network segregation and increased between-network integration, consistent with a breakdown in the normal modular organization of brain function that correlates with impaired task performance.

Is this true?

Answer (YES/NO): NO